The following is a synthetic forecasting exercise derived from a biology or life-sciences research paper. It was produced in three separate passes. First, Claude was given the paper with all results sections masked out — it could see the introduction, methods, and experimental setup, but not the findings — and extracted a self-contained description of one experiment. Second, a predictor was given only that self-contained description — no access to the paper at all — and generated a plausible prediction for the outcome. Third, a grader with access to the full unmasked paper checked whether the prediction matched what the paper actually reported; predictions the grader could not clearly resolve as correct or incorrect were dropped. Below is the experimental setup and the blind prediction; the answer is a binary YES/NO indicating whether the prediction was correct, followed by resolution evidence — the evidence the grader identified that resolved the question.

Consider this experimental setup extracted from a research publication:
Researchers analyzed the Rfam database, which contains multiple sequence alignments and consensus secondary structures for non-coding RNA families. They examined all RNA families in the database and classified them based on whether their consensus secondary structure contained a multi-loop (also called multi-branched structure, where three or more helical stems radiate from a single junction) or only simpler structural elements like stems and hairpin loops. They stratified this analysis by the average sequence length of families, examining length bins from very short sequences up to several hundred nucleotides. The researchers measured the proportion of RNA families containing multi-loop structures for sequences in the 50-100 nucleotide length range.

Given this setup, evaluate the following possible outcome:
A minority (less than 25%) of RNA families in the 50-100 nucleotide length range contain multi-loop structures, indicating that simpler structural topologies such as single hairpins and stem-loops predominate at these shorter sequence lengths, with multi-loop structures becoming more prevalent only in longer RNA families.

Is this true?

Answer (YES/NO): YES